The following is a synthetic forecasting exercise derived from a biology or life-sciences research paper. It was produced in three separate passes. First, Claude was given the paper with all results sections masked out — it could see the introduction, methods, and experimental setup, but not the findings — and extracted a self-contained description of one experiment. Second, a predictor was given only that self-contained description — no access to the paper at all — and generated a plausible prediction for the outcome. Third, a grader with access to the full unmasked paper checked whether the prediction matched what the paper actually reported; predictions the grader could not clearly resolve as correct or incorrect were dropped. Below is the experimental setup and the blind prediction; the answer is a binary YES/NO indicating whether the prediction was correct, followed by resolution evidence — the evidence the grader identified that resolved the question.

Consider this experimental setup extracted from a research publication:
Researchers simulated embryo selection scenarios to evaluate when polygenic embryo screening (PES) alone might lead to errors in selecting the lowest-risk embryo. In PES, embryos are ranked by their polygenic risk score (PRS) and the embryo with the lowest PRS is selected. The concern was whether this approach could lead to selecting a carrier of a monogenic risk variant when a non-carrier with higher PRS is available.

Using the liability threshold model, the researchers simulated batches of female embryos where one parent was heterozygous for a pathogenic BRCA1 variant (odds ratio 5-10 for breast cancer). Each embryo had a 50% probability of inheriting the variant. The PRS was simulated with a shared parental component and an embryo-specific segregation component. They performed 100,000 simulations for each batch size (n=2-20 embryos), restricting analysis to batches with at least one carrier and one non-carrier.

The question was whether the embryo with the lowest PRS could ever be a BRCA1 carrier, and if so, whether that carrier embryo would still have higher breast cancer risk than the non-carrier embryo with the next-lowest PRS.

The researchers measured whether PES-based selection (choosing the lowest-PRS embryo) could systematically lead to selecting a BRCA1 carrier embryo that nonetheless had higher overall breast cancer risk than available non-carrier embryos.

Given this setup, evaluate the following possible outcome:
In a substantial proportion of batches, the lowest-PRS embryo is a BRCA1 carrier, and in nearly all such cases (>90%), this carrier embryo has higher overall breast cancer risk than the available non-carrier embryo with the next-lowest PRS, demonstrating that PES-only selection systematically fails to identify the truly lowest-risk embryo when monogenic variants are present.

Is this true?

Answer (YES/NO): YES